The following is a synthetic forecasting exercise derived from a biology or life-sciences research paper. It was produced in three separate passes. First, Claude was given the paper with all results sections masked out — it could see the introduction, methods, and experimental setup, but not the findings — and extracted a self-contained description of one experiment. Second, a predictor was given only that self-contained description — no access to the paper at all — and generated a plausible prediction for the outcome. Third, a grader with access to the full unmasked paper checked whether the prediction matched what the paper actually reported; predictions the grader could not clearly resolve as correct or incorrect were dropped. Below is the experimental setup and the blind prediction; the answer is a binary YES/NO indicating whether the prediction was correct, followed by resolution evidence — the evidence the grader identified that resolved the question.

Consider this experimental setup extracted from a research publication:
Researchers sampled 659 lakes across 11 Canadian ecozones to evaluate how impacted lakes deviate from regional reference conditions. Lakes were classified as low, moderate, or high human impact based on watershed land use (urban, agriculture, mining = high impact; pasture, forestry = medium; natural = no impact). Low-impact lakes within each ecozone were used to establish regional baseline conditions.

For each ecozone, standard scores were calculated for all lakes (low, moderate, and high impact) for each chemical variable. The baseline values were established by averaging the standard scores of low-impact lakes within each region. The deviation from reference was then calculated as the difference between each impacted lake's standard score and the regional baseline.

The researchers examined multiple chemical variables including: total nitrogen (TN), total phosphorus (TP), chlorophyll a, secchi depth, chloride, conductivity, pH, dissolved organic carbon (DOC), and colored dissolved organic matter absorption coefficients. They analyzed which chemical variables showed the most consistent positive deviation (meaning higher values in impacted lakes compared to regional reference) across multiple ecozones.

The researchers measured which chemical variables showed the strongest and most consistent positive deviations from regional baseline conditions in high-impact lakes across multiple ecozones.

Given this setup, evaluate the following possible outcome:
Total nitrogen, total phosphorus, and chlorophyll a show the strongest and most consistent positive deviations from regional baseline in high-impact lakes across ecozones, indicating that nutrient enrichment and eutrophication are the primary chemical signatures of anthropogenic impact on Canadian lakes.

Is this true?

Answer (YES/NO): NO